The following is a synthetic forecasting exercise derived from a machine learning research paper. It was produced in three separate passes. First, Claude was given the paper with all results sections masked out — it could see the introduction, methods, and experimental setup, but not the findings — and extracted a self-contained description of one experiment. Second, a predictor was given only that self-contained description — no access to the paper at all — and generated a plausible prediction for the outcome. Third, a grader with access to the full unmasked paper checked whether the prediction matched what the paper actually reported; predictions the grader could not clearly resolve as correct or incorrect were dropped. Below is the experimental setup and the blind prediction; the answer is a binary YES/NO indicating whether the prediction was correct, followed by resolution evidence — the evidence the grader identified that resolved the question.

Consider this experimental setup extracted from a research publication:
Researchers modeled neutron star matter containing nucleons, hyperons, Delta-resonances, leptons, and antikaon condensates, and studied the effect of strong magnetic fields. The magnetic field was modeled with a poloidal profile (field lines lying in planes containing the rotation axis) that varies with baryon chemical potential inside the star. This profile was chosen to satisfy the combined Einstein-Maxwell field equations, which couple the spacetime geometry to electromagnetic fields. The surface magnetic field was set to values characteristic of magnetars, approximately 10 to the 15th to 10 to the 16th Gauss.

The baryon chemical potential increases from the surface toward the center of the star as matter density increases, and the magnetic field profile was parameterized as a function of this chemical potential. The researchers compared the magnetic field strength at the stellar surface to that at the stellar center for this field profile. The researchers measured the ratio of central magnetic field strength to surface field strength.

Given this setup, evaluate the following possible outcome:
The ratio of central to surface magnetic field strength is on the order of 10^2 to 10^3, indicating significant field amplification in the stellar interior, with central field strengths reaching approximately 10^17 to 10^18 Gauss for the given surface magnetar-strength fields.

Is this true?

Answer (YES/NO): NO